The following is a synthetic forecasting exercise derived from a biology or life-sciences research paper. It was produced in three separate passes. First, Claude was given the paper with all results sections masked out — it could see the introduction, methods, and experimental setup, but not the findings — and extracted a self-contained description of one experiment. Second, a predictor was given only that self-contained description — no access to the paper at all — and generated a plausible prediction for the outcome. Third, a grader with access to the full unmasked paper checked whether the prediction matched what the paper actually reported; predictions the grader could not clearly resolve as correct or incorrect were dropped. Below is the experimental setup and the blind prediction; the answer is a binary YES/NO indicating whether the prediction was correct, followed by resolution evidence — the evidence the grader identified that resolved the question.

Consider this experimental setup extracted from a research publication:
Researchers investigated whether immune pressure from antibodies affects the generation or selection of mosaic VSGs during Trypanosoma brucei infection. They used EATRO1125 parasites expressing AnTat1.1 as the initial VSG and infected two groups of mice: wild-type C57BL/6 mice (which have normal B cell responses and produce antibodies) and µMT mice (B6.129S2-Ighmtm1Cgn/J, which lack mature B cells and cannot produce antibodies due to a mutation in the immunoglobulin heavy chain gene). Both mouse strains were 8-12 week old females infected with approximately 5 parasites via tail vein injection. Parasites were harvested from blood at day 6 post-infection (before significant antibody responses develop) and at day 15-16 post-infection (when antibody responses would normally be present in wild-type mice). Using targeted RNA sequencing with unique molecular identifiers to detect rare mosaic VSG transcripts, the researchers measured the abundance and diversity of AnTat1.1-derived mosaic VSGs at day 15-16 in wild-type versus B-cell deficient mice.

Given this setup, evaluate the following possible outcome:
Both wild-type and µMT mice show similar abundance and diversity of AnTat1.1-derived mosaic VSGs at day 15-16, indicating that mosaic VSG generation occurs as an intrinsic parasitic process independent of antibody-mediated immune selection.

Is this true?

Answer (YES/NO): NO